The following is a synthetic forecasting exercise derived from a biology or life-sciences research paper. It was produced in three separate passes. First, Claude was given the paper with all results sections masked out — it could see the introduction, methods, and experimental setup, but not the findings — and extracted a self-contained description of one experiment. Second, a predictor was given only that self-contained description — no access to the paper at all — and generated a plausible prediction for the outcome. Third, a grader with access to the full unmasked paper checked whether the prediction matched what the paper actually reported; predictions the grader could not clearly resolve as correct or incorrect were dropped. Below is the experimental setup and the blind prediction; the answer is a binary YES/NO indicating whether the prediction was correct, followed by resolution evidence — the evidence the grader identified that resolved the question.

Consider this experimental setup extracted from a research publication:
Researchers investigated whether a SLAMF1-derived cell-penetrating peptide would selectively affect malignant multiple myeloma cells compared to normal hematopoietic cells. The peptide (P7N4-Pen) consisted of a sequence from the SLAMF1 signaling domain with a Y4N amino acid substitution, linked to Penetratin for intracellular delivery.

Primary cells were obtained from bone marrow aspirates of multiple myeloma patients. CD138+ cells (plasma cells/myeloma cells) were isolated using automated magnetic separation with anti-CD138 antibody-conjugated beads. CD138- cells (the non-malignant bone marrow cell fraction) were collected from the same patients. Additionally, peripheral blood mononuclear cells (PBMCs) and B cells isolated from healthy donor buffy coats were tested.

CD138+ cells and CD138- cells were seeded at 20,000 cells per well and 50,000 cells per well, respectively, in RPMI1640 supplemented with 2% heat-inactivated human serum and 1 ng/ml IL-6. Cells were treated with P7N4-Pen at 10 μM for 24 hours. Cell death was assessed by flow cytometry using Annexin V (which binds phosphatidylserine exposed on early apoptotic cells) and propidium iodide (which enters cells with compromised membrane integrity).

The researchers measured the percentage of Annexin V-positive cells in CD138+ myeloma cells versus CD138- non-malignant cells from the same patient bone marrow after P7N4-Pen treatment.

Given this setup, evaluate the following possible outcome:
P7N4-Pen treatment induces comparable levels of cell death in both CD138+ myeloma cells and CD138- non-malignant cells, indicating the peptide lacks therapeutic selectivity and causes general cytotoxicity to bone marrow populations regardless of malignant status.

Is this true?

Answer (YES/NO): NO